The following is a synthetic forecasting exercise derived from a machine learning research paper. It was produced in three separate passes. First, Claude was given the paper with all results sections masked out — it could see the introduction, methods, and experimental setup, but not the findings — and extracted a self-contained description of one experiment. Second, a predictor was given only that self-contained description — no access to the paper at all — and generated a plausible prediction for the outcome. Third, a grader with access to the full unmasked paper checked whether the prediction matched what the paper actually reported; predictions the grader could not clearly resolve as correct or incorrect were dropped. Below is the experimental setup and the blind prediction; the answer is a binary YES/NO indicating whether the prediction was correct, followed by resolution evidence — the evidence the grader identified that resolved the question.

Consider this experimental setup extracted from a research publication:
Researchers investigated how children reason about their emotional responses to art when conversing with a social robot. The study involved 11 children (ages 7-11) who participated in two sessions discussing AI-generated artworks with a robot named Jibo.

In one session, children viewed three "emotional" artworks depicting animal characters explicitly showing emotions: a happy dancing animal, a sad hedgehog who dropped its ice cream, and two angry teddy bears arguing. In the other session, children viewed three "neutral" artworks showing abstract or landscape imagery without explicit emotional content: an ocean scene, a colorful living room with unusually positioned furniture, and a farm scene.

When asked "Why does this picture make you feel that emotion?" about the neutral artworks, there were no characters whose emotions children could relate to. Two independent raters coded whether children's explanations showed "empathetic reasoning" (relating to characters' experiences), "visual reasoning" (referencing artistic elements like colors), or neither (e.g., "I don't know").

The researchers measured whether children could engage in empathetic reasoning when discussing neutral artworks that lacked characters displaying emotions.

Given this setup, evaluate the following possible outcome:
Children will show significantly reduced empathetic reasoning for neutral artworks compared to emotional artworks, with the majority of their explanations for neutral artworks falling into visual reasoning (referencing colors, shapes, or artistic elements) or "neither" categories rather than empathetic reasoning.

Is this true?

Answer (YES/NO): YES